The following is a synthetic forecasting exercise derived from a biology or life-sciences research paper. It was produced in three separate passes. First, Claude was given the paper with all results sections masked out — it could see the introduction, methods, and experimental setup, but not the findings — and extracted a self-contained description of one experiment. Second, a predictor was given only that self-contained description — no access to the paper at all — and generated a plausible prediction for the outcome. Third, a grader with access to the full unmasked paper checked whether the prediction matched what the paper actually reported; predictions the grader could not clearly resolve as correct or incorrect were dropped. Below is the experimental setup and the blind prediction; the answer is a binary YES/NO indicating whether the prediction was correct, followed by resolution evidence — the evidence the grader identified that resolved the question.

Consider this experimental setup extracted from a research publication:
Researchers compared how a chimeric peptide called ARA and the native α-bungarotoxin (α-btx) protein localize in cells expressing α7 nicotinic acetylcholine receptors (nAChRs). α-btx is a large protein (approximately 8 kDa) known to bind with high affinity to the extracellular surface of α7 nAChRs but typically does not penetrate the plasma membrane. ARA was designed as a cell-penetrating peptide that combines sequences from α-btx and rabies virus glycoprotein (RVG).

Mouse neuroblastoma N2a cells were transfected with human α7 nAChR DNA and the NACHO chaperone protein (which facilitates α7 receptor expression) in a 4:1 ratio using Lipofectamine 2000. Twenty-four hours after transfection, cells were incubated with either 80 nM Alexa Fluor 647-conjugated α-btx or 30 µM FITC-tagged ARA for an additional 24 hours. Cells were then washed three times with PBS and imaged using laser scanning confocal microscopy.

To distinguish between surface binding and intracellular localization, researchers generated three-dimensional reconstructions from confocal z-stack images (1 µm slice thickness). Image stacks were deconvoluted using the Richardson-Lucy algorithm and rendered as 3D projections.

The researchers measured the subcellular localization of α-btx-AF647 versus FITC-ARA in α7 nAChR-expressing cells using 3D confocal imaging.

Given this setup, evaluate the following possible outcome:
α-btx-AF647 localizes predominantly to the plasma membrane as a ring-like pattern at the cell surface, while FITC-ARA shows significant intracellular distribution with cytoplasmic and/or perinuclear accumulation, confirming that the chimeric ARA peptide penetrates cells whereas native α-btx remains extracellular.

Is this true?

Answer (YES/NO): YES